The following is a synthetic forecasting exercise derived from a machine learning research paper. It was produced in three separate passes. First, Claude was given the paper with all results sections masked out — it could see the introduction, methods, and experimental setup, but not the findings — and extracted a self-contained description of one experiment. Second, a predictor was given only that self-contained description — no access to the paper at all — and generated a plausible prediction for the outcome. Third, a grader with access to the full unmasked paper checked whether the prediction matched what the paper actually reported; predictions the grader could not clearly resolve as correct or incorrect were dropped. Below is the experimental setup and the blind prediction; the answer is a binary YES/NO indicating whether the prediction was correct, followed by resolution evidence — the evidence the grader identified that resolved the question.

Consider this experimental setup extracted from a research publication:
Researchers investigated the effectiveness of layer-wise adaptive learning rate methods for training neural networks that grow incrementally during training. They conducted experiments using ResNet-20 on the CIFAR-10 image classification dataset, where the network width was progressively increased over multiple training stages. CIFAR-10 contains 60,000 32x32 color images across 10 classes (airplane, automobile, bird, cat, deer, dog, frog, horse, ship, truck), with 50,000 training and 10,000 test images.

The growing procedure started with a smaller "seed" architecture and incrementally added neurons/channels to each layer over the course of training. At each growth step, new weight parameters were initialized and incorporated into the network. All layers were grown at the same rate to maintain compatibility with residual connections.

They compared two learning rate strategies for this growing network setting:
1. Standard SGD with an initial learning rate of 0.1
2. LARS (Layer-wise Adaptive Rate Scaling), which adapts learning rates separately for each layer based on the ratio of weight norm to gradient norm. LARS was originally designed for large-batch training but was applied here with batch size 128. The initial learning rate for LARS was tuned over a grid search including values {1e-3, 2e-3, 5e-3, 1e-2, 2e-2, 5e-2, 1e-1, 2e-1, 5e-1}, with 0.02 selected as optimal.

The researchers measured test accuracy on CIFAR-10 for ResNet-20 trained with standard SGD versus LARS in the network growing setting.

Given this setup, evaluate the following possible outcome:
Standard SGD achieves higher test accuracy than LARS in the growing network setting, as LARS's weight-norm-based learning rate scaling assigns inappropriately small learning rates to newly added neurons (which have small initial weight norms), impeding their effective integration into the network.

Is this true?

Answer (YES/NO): YES